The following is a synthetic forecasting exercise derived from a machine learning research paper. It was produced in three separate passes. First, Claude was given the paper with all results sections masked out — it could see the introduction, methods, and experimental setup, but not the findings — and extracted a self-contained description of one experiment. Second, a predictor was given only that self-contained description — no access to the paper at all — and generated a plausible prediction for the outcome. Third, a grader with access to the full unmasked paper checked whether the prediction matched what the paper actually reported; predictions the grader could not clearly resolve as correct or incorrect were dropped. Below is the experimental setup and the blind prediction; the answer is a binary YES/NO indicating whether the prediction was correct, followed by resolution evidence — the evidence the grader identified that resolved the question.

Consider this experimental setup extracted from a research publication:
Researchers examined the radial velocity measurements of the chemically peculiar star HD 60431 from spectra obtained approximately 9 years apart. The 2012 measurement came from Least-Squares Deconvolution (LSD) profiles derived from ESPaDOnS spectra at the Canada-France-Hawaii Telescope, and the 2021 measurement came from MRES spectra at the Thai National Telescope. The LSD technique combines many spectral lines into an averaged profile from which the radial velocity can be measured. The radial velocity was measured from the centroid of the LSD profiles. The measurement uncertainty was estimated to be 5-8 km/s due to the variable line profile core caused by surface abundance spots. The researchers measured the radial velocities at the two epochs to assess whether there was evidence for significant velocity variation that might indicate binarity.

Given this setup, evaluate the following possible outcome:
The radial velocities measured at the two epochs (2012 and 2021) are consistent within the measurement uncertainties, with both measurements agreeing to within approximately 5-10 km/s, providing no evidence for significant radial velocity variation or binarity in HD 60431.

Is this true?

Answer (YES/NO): YES